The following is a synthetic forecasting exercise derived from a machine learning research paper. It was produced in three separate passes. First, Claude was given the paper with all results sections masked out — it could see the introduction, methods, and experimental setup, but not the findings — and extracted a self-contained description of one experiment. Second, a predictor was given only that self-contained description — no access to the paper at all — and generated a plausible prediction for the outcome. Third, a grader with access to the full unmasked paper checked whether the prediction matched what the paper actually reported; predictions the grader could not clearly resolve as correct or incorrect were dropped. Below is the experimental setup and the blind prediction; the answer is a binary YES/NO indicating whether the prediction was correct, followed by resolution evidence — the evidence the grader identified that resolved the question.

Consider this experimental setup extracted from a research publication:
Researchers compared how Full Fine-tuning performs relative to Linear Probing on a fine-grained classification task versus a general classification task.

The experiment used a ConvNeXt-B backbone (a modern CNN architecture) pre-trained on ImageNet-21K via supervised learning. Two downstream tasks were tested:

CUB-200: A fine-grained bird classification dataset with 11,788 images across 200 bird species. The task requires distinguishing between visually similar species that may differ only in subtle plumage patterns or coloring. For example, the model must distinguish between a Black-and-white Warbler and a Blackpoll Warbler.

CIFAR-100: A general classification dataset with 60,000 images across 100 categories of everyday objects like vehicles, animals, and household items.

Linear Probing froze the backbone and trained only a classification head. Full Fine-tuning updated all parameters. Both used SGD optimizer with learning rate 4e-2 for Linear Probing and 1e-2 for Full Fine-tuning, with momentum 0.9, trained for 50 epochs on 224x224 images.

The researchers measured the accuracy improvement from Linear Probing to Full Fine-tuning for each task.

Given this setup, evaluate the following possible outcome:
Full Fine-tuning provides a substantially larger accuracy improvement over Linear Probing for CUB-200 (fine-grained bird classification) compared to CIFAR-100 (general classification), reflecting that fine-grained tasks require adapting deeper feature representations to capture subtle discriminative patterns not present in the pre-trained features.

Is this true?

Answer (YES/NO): NO